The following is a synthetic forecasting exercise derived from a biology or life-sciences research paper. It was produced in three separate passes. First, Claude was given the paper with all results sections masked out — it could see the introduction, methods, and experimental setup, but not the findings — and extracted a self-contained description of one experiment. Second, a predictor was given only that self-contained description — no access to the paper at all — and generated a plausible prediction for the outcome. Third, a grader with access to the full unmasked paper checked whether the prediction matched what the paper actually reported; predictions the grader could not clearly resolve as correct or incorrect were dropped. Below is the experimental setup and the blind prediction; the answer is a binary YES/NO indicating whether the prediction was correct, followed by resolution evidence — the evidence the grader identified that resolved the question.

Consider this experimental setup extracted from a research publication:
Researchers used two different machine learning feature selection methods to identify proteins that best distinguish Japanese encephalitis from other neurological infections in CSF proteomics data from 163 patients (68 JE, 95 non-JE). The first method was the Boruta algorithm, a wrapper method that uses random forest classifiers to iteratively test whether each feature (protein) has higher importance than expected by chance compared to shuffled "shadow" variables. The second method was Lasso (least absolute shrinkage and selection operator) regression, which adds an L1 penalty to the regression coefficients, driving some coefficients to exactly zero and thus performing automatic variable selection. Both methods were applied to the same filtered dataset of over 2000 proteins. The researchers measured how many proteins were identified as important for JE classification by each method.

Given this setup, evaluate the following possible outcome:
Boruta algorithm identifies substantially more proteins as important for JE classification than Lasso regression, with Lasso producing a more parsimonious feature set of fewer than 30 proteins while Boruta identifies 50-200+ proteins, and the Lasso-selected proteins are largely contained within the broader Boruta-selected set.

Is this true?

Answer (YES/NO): NO